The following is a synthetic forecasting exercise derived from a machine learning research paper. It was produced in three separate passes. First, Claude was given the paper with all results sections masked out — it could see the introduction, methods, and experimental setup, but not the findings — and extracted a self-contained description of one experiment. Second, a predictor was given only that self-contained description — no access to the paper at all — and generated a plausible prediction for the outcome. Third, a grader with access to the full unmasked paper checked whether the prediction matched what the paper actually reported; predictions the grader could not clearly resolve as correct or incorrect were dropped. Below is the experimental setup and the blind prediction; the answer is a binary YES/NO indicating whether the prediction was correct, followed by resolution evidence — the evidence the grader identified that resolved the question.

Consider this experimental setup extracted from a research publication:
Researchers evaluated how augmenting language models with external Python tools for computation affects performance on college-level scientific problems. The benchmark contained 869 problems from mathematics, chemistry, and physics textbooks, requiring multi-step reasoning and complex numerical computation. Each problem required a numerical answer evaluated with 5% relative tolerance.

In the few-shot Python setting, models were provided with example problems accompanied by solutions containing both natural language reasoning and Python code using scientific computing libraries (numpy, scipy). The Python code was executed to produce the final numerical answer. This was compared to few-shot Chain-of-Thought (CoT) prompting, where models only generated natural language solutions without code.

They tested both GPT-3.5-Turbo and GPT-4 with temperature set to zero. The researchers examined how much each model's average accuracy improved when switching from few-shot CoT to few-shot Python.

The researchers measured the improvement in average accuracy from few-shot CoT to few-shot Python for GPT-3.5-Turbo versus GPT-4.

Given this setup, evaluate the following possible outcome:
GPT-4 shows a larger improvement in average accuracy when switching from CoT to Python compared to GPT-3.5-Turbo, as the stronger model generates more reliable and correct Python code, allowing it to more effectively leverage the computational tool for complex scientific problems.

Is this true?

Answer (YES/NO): YES